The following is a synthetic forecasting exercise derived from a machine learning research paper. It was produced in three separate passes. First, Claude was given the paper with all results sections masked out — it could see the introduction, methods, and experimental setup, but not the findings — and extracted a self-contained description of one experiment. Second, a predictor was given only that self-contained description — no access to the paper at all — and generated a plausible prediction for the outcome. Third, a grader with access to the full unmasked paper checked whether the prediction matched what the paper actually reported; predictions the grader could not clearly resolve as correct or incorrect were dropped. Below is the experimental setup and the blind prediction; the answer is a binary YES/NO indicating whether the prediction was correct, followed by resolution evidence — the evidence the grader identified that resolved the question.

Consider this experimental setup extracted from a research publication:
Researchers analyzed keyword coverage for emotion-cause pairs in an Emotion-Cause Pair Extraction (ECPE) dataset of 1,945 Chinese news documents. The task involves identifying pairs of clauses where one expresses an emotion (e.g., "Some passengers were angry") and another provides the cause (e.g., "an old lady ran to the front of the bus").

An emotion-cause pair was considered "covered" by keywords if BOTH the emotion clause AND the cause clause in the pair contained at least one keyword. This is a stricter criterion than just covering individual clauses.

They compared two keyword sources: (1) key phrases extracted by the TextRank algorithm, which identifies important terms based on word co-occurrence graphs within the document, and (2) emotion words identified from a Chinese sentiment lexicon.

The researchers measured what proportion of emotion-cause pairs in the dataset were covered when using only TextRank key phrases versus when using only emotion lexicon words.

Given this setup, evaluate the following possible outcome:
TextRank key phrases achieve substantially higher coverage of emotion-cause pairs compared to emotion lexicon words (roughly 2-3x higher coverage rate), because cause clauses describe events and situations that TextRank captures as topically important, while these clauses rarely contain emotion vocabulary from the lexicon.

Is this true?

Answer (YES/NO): NO